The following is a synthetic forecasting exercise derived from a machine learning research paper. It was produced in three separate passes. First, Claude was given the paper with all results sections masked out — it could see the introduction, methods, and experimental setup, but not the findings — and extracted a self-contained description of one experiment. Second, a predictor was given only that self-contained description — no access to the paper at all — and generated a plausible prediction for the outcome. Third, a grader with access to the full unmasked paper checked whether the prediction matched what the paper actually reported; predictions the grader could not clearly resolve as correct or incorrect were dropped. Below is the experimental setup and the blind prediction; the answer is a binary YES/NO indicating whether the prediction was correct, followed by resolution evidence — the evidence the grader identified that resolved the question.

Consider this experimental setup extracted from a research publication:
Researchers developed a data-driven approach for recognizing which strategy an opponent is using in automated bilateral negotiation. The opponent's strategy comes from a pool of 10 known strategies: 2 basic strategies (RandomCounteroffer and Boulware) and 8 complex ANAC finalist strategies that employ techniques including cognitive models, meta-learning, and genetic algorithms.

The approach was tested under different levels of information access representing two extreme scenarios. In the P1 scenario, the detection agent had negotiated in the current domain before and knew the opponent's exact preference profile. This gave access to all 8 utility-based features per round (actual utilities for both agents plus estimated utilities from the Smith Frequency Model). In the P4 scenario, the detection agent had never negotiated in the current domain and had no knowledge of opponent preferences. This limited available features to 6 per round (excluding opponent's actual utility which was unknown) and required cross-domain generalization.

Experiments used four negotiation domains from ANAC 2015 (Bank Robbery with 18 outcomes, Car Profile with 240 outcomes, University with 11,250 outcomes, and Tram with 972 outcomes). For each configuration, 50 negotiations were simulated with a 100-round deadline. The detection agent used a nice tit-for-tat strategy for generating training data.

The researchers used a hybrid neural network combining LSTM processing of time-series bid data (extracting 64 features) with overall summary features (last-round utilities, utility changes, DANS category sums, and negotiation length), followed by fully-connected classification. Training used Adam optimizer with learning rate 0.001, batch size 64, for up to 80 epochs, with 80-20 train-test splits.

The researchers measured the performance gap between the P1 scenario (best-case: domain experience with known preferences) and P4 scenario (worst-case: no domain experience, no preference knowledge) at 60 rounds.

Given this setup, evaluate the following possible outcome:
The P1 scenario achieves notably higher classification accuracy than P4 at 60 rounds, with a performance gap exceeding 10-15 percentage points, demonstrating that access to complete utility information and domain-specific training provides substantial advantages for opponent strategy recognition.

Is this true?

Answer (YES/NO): YES